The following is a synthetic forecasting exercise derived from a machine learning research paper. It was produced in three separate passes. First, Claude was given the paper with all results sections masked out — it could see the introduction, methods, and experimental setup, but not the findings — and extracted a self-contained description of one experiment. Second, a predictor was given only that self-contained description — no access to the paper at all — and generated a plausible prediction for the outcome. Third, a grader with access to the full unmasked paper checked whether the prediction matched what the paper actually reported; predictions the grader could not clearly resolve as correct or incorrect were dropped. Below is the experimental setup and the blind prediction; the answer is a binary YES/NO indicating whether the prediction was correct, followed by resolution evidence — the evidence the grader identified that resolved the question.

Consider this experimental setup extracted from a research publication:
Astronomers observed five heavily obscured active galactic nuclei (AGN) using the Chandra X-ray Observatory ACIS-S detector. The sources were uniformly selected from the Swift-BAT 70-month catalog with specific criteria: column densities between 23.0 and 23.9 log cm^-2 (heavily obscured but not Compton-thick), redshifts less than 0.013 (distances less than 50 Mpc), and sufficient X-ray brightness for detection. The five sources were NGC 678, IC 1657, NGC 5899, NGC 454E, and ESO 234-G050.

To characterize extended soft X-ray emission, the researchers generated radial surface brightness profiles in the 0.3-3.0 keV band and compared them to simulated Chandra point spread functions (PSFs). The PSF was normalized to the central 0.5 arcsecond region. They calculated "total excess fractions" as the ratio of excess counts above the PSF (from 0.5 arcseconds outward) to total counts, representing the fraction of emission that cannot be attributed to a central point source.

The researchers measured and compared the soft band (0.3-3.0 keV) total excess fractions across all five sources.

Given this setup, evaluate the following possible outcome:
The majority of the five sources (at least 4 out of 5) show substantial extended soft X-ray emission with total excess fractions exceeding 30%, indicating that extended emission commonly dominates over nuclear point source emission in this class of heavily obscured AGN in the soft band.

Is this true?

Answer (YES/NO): YES